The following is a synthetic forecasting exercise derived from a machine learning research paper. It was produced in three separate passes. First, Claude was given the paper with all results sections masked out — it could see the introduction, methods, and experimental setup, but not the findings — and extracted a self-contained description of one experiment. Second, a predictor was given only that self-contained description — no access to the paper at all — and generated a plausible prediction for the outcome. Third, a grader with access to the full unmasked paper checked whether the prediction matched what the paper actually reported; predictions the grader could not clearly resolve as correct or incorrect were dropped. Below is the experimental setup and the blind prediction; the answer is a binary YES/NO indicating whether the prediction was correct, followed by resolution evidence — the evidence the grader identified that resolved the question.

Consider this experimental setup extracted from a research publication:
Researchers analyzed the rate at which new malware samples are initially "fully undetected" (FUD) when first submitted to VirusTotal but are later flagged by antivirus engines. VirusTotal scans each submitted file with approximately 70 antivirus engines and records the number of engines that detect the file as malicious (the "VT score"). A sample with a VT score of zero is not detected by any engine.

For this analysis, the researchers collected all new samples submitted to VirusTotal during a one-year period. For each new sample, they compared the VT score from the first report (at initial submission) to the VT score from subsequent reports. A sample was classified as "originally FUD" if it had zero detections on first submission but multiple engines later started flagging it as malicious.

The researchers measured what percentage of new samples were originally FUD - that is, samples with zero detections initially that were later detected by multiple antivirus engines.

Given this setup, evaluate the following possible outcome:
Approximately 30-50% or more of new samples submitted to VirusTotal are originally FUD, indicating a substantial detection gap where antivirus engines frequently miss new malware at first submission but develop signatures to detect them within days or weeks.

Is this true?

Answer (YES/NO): NO